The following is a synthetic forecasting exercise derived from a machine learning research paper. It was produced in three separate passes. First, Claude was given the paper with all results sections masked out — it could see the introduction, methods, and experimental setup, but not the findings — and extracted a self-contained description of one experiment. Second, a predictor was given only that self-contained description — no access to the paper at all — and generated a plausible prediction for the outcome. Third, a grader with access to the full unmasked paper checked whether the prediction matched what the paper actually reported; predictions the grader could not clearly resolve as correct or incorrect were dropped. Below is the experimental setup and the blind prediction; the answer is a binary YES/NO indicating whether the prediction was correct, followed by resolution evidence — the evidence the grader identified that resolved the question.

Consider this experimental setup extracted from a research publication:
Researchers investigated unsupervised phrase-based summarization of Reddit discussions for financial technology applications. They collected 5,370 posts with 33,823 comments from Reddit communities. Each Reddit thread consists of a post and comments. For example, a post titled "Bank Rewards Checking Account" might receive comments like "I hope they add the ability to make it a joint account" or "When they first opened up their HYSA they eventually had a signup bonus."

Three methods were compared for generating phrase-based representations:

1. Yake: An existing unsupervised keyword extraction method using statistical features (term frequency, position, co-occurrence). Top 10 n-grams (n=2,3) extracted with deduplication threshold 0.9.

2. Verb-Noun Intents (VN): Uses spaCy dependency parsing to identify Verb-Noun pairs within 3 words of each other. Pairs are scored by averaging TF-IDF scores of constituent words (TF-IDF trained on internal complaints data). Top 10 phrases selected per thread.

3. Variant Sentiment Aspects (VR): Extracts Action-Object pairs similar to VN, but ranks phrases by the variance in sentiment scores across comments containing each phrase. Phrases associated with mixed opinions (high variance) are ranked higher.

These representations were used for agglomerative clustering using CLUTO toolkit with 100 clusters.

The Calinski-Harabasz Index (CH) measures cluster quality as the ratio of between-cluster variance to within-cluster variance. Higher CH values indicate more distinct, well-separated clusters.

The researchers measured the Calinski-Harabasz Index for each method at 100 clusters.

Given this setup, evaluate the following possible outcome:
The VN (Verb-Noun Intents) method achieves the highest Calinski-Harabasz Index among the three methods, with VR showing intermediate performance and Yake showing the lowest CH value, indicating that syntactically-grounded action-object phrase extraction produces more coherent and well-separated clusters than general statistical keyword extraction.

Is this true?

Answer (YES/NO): NO